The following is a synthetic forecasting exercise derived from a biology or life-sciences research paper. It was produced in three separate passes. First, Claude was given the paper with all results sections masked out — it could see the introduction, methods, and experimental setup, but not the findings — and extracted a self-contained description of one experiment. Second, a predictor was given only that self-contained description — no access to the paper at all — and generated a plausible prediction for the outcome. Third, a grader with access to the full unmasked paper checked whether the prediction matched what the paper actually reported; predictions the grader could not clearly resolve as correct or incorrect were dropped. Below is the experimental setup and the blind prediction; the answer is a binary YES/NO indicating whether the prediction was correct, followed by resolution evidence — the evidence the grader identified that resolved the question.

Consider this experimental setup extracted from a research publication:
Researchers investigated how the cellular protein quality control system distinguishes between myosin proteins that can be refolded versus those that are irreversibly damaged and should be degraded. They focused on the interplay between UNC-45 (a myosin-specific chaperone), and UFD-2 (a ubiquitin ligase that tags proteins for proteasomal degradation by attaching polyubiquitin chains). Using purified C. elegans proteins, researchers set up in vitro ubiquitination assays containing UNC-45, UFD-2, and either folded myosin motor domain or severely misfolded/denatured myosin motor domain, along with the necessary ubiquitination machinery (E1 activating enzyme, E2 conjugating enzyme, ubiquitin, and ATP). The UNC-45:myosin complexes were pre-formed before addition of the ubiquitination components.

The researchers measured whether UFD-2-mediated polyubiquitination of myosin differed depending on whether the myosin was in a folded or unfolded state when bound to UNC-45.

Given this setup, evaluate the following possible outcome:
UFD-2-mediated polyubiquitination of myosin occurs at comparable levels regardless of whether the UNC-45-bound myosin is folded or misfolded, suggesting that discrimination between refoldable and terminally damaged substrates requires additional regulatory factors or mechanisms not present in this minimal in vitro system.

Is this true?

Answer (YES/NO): NO